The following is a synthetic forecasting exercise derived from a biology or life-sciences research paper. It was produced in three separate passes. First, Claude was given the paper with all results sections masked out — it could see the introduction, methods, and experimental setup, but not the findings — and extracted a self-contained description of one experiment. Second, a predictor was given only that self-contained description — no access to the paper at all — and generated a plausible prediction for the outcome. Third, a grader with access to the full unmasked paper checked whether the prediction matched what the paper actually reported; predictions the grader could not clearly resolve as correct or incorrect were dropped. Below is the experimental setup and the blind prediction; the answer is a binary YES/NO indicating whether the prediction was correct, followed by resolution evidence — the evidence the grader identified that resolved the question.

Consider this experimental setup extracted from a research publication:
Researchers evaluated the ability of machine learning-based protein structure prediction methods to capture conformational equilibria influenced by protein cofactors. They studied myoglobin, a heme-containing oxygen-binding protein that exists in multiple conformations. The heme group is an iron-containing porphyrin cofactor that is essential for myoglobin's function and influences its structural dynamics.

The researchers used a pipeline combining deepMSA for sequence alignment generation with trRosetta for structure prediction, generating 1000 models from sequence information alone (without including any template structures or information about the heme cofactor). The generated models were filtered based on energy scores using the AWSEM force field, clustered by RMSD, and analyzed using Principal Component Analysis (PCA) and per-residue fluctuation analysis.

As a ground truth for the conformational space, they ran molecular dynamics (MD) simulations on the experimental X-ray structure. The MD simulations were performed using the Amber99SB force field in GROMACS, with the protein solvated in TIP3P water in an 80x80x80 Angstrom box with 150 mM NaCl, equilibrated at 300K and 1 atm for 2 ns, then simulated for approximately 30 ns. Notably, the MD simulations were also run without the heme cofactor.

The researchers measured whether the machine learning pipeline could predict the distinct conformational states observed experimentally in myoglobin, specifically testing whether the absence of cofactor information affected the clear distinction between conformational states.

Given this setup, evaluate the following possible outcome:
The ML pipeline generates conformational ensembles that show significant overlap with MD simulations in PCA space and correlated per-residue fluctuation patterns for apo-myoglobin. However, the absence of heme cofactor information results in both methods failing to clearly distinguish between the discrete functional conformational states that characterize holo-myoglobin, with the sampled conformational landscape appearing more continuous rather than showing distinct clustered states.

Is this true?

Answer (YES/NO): NO